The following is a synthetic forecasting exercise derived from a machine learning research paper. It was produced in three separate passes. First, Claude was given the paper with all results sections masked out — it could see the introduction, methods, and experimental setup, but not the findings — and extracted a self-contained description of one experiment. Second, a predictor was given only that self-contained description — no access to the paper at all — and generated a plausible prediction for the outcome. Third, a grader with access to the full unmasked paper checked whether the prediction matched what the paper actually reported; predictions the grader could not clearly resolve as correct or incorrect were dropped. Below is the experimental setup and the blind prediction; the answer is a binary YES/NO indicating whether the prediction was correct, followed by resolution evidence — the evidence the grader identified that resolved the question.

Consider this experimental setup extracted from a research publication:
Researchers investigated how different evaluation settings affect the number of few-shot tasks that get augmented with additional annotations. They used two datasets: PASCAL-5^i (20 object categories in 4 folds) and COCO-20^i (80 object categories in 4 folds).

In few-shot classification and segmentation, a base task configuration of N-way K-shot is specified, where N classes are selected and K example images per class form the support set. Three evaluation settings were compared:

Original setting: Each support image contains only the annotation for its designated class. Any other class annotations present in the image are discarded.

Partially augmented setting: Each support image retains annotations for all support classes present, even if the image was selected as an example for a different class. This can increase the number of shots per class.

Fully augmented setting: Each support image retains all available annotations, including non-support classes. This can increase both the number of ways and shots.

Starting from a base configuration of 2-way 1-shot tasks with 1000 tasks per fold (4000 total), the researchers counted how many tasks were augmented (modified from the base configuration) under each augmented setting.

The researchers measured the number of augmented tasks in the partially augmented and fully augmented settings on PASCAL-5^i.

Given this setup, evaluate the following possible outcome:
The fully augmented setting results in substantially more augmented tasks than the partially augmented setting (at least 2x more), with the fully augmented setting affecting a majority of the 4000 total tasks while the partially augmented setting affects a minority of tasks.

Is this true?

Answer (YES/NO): NO